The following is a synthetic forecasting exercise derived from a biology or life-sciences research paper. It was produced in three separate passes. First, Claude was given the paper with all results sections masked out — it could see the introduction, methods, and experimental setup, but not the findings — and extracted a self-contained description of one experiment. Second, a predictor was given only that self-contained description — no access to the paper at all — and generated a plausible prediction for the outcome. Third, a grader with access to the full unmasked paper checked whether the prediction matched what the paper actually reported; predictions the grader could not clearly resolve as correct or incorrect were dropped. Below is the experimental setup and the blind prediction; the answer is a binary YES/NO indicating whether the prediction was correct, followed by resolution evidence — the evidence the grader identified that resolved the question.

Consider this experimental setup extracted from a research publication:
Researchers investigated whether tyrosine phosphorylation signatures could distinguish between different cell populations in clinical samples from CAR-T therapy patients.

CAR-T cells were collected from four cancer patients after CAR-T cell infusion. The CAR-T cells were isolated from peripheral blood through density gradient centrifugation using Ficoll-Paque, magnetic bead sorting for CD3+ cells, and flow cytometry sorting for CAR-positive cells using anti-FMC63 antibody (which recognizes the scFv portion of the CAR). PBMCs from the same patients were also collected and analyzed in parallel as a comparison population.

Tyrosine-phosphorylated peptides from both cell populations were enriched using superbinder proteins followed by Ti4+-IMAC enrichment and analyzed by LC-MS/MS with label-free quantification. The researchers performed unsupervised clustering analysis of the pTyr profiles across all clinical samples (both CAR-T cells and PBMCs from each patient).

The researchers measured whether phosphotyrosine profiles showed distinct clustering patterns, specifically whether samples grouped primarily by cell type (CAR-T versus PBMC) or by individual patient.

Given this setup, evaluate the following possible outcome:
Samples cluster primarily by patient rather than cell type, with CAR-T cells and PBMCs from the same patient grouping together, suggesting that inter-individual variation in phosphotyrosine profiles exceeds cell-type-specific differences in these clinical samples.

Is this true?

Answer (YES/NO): NO